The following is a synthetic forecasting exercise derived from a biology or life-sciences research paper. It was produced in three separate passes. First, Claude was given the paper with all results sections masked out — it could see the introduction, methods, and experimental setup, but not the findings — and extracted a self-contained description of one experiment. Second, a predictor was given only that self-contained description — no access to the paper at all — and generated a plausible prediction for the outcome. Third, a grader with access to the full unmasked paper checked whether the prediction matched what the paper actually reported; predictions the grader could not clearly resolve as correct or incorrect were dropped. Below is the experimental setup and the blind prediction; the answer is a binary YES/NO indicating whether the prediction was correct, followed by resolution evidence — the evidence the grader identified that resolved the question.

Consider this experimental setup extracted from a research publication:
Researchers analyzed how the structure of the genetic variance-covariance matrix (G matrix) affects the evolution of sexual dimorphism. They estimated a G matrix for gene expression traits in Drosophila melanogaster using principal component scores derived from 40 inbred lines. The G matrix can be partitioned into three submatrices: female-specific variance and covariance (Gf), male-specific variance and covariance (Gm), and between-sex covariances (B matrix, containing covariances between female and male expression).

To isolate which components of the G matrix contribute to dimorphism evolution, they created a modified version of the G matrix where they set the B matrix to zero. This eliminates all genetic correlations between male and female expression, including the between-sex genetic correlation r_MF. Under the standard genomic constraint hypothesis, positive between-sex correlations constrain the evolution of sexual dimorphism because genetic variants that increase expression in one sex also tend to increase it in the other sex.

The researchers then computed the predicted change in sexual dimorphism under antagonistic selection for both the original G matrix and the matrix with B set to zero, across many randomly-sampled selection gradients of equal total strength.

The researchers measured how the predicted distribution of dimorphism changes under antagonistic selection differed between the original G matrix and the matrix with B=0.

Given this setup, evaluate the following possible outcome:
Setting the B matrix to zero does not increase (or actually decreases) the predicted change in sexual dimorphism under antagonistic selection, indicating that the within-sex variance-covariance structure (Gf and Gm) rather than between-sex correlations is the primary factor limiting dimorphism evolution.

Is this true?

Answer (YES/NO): NO